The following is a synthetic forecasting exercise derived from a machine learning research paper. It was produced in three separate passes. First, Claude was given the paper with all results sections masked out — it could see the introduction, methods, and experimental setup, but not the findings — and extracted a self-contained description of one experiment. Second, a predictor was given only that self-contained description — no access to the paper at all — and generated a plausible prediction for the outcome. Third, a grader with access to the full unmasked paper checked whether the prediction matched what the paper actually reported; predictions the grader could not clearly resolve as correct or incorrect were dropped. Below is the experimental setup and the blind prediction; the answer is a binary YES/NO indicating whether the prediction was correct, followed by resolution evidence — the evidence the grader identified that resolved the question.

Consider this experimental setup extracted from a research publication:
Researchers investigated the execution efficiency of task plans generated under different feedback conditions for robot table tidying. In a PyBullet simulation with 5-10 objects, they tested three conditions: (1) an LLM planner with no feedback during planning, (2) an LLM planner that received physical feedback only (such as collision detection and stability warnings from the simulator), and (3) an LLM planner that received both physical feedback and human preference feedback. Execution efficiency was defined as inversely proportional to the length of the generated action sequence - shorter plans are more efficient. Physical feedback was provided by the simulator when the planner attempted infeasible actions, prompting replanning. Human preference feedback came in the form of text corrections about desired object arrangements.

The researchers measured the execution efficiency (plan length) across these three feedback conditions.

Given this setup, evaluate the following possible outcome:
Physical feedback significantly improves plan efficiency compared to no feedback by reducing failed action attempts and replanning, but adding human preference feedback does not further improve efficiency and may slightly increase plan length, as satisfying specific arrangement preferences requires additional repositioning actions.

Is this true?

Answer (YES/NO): NO